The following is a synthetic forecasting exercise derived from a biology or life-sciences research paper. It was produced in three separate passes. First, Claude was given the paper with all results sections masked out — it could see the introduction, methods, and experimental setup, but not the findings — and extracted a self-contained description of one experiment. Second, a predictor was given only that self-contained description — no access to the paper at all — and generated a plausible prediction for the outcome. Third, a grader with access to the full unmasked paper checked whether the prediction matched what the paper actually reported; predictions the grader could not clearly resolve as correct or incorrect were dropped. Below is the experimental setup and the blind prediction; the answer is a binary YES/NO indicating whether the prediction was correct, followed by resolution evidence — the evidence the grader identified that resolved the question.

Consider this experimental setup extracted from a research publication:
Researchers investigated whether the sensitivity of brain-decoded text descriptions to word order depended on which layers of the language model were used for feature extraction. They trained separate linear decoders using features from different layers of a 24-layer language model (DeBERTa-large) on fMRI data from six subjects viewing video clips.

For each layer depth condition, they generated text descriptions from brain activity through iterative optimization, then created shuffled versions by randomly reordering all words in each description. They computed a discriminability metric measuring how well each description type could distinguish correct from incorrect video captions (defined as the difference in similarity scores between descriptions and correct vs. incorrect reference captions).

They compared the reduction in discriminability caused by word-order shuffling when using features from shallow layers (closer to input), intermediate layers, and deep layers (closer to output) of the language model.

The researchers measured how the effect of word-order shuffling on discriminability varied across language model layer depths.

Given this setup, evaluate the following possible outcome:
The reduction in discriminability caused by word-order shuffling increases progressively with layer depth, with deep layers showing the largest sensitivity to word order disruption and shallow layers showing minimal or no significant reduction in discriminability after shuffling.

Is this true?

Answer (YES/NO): YES